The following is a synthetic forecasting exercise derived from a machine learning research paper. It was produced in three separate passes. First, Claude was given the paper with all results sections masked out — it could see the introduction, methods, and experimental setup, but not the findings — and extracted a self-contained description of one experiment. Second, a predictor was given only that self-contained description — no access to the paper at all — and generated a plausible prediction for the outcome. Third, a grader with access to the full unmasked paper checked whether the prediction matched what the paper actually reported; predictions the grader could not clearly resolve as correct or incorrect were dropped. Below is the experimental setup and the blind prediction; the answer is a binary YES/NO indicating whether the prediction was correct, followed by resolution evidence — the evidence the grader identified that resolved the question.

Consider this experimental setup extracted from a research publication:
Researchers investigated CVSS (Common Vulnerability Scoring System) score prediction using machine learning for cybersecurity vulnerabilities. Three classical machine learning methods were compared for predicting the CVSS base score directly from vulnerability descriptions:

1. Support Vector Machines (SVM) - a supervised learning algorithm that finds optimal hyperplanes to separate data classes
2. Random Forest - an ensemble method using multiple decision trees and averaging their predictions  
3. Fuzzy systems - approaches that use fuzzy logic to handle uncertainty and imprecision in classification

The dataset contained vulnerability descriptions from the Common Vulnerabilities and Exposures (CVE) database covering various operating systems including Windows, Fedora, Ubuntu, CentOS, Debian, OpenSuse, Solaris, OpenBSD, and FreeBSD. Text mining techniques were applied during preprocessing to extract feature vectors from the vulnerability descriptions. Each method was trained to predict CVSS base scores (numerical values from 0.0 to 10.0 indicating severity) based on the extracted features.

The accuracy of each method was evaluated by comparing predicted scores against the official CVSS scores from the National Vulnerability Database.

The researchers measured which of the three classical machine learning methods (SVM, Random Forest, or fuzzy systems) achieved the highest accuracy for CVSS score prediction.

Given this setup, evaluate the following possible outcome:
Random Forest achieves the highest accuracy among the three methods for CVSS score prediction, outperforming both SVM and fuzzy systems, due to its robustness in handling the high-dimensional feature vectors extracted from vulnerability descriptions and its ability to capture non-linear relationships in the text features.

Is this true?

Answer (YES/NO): NO